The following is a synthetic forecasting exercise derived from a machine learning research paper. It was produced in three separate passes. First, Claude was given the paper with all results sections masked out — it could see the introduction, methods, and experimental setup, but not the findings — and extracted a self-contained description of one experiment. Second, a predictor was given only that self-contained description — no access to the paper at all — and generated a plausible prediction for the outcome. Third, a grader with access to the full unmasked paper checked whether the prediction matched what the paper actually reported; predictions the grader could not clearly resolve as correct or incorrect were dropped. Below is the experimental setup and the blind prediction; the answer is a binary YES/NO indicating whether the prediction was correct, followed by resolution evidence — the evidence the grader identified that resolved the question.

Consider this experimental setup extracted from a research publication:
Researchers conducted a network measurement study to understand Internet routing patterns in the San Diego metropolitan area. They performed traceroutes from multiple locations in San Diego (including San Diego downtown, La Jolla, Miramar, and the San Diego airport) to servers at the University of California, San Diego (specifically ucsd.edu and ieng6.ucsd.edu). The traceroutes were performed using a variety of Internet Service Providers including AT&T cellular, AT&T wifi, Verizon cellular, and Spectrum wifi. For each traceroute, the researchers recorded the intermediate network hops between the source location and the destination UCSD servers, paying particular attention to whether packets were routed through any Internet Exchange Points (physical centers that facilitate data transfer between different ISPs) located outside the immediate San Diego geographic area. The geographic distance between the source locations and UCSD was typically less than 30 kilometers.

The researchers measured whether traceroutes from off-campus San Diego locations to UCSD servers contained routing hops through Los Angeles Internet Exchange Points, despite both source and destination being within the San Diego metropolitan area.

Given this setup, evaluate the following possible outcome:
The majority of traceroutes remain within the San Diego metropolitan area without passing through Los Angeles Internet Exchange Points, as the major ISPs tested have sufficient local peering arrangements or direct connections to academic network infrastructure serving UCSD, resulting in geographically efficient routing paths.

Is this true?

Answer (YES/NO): NO